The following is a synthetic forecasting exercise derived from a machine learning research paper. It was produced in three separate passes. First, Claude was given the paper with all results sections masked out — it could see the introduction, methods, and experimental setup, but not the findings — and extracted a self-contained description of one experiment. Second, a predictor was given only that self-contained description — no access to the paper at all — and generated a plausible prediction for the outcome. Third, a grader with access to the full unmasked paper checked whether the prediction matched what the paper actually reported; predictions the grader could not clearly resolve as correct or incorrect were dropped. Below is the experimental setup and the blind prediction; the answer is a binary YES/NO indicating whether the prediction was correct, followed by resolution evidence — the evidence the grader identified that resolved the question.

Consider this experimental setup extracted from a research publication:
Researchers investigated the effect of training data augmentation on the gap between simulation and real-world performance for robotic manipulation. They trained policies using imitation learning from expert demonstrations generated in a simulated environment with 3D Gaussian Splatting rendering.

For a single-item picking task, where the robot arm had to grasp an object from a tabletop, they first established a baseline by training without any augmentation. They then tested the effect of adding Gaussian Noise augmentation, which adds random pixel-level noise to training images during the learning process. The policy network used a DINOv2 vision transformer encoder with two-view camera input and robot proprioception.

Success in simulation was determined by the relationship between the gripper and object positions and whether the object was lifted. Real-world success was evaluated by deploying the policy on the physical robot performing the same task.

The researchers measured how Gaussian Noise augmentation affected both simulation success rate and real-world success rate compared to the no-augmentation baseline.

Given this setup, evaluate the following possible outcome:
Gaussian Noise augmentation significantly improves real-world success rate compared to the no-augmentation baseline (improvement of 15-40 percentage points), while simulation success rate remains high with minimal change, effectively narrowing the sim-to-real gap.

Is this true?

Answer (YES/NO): NO